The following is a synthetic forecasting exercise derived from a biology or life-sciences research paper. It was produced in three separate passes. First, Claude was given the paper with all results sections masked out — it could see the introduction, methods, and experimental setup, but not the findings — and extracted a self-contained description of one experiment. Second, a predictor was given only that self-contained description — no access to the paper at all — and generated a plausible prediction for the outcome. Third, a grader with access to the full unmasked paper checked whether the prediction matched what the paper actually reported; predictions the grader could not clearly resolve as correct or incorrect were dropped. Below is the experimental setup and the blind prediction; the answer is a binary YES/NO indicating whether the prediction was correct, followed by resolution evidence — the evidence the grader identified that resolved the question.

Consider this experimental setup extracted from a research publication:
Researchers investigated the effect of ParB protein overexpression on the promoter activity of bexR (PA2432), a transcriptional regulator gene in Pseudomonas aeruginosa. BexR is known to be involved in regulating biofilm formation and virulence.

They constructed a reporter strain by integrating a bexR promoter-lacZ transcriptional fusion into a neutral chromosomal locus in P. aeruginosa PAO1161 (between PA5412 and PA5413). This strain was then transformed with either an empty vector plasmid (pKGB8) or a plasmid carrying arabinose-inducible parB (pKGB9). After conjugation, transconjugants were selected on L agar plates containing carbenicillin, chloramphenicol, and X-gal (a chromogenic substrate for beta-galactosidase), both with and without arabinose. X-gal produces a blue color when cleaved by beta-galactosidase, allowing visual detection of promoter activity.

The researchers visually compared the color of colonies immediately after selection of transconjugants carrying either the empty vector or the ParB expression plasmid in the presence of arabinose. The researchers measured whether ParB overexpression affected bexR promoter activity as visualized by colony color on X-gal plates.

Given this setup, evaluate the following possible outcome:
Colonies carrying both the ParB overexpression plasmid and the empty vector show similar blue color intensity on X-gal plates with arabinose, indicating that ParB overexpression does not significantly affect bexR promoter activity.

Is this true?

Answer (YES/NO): NO